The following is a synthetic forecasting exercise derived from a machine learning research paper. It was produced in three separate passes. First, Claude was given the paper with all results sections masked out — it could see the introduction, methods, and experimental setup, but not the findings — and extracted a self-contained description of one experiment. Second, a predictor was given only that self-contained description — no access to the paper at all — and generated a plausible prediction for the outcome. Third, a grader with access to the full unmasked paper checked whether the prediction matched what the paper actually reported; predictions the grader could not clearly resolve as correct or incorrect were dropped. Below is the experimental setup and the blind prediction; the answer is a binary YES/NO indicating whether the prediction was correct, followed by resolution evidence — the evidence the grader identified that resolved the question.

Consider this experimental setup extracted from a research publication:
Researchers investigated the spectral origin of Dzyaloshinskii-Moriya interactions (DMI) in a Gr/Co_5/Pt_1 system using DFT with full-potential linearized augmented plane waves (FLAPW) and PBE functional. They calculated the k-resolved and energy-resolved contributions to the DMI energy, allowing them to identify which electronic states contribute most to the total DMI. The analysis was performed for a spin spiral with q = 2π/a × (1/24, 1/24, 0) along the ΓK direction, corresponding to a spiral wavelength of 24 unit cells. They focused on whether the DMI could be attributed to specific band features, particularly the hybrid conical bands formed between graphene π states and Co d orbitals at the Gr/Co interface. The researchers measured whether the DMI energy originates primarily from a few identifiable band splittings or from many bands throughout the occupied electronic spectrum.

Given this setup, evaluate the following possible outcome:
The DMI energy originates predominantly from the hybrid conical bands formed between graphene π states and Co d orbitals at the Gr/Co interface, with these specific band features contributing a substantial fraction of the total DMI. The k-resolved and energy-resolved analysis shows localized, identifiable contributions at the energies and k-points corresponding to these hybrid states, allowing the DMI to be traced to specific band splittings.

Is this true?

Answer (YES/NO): NO